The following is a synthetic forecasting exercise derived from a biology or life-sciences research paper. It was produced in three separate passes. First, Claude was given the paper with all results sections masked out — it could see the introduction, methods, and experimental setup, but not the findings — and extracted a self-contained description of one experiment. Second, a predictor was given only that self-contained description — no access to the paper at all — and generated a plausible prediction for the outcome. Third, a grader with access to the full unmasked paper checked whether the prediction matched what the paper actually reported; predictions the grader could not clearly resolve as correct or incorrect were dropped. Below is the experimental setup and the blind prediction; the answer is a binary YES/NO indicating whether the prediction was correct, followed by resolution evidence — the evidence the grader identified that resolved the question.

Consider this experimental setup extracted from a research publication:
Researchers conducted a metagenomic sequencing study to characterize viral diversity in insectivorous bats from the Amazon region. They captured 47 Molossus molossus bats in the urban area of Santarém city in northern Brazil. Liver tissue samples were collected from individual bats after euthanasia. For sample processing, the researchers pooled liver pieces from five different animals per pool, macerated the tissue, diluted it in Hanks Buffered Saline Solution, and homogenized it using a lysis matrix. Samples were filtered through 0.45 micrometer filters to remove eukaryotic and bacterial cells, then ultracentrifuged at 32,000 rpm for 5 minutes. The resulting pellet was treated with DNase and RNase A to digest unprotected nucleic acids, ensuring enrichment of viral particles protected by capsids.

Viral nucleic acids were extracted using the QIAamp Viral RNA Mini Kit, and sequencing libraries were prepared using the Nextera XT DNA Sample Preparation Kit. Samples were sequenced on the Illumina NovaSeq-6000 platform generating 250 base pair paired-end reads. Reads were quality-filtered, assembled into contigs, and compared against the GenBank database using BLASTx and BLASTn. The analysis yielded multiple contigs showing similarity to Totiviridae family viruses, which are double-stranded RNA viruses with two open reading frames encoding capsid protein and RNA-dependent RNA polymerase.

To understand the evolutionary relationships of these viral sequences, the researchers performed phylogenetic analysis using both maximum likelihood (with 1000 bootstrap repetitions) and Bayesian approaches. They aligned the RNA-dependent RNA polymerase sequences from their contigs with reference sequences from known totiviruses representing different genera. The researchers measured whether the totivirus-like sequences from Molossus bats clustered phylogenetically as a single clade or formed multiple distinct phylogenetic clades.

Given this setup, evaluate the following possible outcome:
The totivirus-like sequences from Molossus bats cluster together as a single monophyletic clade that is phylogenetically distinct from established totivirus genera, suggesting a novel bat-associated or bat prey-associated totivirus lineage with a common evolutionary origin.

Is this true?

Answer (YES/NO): NO